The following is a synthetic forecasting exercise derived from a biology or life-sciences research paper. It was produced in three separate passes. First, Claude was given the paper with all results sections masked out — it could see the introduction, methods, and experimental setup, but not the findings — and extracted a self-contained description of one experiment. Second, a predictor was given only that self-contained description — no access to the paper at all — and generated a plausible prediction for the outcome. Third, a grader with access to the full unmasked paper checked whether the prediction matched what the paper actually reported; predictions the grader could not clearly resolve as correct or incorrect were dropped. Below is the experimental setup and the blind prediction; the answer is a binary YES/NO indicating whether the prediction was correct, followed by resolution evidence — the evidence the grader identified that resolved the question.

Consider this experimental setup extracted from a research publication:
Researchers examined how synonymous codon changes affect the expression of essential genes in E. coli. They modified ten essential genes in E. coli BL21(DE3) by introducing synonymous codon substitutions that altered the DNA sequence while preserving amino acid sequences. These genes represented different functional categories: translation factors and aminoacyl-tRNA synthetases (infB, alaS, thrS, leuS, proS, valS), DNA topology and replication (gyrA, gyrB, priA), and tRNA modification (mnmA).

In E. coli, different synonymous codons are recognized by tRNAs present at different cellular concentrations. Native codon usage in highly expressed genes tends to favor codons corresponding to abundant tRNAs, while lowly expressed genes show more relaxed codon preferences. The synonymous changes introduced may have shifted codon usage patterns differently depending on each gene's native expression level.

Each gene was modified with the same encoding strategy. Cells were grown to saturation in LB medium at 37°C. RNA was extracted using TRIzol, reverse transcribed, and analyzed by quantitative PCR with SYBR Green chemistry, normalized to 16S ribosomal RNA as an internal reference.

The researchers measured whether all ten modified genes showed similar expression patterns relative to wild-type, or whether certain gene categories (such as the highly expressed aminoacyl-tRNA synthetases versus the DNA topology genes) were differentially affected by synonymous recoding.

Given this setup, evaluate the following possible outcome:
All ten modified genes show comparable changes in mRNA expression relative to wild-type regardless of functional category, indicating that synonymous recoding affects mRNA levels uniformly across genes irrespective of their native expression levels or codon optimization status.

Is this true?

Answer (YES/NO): NO